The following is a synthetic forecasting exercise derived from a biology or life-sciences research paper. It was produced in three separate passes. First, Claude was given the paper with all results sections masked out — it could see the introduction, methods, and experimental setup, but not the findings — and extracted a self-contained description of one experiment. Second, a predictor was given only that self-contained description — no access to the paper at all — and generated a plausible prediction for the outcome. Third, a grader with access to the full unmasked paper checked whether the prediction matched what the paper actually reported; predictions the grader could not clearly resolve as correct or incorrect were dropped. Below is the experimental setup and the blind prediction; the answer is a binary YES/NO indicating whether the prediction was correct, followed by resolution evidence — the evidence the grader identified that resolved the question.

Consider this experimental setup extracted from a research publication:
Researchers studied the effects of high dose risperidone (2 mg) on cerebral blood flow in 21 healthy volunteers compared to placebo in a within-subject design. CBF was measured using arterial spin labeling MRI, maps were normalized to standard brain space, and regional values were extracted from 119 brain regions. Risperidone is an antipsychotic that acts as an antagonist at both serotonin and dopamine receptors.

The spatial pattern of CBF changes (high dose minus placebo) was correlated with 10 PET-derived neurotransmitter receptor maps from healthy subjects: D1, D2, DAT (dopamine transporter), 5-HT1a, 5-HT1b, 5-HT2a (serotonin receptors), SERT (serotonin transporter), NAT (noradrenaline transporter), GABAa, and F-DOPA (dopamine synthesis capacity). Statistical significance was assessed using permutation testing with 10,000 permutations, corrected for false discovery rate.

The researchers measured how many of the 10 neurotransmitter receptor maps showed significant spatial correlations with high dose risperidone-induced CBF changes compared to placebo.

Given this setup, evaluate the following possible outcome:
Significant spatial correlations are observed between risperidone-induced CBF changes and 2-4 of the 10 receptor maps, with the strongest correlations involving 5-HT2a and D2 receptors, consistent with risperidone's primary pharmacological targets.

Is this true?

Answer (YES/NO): NO